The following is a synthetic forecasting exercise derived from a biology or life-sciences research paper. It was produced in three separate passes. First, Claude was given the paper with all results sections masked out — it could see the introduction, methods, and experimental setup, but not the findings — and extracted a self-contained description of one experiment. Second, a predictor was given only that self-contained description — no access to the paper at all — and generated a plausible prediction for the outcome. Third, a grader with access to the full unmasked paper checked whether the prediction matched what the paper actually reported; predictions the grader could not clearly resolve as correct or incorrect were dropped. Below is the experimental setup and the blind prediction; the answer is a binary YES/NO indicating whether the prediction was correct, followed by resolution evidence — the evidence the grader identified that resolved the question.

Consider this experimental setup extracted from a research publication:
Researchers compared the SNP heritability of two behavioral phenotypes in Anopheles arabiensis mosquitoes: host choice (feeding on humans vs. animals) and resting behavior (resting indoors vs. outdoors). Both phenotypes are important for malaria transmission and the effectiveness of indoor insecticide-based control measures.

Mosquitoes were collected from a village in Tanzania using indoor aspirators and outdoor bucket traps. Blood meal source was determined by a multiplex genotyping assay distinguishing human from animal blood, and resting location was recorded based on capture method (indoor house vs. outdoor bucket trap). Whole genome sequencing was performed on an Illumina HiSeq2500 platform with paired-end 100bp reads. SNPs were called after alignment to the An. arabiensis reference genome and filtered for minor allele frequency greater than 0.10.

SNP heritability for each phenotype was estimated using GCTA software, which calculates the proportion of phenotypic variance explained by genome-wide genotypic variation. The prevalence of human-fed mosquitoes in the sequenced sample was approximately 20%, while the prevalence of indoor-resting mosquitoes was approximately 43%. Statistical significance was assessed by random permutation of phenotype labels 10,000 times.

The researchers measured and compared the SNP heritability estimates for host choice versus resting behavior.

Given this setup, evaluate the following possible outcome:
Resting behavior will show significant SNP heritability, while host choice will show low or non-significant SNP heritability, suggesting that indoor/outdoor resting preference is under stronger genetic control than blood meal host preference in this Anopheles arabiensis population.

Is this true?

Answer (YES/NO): NO